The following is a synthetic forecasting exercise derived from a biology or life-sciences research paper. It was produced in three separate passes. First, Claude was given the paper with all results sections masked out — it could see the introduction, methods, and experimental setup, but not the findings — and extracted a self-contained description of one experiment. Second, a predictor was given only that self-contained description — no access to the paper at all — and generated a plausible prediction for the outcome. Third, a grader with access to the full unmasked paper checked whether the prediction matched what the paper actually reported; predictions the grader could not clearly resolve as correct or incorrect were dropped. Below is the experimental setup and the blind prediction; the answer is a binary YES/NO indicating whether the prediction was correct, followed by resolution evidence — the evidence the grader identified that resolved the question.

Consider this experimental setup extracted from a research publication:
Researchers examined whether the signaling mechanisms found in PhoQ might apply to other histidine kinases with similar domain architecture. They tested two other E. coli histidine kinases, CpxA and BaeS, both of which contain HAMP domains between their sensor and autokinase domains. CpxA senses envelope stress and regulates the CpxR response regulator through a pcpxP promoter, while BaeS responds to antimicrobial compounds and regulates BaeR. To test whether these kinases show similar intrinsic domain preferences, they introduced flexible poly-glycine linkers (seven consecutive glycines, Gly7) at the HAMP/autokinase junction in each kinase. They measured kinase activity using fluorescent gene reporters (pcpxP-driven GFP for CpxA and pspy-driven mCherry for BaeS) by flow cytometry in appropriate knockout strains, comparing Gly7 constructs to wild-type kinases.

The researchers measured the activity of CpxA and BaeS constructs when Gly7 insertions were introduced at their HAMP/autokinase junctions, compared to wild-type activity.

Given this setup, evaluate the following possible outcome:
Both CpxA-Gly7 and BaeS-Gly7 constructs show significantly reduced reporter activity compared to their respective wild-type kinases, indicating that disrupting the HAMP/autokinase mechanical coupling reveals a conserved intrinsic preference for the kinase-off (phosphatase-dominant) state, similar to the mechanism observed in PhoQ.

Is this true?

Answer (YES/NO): NO